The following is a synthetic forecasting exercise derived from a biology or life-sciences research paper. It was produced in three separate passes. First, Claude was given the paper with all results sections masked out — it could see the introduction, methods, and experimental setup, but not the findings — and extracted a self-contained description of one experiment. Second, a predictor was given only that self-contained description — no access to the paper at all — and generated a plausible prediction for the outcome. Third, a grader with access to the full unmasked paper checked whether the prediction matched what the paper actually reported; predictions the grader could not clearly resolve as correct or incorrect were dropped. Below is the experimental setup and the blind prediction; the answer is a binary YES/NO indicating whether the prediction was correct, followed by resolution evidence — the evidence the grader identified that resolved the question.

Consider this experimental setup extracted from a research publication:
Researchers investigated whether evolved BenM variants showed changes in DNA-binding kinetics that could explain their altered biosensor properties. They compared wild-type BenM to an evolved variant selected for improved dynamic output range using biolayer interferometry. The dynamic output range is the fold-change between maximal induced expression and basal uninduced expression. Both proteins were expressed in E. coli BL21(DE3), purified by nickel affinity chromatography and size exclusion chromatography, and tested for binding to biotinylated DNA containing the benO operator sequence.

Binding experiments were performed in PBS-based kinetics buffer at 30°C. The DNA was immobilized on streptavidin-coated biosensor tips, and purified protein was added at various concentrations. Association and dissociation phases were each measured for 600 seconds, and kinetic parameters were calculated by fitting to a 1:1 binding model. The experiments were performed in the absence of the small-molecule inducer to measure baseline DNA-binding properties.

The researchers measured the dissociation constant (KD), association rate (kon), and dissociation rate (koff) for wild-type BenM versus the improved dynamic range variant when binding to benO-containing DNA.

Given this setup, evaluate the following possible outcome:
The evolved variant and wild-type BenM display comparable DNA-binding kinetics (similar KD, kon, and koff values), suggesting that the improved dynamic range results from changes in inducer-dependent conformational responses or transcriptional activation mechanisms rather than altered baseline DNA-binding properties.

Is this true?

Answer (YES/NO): YES